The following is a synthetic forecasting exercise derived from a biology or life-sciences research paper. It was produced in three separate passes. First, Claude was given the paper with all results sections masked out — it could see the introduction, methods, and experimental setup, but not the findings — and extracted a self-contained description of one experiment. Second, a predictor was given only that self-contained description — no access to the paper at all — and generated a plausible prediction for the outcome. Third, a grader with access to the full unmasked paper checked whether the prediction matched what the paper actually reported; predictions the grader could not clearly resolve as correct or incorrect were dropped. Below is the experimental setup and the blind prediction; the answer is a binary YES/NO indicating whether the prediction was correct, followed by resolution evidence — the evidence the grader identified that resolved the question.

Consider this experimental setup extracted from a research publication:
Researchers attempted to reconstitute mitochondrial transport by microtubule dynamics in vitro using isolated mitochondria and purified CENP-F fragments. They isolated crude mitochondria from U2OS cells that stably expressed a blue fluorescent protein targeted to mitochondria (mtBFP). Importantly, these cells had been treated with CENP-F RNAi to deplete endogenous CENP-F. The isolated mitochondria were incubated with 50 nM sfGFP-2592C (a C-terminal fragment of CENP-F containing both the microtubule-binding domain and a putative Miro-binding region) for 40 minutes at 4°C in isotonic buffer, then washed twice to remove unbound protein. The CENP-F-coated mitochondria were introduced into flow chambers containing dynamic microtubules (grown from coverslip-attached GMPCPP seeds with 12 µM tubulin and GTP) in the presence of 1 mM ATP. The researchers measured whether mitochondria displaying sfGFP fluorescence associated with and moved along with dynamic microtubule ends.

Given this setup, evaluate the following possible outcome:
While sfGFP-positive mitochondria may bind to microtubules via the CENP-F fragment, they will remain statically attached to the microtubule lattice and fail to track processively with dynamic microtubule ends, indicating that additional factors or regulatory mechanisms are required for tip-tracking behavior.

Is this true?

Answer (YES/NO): NO